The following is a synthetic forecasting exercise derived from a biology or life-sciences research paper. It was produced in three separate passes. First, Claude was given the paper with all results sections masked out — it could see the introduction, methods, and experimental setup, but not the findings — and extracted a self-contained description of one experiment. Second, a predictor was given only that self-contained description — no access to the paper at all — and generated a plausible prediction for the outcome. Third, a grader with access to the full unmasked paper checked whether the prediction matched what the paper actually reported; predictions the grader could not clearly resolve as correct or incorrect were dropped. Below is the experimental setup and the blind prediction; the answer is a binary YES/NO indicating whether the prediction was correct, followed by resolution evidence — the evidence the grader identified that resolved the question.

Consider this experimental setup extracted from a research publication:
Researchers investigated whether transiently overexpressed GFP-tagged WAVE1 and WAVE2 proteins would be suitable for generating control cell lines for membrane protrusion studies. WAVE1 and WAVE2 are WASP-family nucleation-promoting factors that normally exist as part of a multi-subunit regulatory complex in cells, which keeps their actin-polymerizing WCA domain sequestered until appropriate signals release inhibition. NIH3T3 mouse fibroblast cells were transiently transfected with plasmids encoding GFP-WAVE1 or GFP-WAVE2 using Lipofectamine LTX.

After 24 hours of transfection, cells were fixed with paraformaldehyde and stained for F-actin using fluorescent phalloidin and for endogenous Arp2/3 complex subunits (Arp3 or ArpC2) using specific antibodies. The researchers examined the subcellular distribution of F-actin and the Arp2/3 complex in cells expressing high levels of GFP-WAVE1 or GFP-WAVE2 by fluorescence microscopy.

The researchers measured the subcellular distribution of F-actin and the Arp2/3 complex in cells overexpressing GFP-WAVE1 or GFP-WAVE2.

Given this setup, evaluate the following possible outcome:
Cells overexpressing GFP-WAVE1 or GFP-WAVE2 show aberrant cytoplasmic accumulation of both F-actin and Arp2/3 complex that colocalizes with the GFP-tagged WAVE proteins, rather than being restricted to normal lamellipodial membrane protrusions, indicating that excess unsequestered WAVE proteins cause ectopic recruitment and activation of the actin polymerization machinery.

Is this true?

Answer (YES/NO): YES